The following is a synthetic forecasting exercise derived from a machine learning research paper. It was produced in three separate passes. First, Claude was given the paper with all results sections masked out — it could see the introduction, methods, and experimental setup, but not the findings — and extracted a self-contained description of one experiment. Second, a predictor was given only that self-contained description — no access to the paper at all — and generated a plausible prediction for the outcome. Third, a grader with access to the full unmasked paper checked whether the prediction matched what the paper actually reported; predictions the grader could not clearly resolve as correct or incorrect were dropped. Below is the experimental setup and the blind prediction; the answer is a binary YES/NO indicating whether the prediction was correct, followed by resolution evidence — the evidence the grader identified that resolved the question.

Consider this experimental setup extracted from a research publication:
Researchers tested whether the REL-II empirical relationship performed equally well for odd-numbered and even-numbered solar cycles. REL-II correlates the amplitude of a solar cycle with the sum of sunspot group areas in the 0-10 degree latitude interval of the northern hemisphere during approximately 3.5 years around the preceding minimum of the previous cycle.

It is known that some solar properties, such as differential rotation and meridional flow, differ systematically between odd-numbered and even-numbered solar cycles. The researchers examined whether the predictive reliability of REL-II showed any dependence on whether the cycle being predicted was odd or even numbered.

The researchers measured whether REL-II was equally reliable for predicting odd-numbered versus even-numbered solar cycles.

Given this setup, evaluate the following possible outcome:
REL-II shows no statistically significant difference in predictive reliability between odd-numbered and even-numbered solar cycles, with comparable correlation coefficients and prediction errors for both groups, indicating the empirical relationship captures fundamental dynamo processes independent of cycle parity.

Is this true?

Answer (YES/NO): NO